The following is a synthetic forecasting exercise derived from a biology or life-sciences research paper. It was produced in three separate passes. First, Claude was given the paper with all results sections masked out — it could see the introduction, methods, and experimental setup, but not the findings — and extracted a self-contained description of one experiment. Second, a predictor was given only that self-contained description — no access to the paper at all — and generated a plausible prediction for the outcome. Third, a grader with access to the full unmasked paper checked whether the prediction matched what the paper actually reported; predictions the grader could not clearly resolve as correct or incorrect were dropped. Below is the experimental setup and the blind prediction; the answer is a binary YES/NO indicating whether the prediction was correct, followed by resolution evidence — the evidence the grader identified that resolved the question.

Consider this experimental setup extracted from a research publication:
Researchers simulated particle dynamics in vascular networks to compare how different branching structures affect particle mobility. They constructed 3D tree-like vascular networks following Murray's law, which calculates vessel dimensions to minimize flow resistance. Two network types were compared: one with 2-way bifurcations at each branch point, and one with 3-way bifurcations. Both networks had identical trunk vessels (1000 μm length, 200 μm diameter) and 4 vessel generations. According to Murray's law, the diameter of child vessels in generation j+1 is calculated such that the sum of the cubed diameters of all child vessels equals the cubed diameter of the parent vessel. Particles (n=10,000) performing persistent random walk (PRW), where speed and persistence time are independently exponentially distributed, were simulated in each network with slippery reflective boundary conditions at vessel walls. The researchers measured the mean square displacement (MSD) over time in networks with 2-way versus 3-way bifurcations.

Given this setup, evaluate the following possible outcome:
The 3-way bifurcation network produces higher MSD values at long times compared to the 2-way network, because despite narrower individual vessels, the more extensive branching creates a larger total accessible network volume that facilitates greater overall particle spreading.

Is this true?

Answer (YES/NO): NO